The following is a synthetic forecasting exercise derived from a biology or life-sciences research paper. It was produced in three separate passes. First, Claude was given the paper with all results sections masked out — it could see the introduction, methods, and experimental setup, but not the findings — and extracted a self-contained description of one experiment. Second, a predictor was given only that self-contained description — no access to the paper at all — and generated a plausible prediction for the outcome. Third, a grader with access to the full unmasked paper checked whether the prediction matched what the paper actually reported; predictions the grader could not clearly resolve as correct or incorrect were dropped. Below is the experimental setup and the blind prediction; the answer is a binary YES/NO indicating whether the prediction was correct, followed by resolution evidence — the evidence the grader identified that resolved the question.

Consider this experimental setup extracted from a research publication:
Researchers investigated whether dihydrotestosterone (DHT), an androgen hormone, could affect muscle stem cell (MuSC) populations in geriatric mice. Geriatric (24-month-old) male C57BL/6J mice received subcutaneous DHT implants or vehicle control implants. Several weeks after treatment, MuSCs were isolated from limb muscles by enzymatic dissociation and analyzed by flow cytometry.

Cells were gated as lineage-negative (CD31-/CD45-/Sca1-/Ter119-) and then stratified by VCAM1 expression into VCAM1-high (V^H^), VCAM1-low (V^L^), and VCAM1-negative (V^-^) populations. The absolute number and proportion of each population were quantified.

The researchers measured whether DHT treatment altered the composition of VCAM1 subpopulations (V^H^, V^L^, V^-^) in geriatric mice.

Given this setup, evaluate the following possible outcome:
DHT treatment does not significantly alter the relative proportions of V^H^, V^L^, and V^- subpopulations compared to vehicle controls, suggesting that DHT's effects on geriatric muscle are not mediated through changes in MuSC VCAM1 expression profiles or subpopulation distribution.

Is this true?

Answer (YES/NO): NO